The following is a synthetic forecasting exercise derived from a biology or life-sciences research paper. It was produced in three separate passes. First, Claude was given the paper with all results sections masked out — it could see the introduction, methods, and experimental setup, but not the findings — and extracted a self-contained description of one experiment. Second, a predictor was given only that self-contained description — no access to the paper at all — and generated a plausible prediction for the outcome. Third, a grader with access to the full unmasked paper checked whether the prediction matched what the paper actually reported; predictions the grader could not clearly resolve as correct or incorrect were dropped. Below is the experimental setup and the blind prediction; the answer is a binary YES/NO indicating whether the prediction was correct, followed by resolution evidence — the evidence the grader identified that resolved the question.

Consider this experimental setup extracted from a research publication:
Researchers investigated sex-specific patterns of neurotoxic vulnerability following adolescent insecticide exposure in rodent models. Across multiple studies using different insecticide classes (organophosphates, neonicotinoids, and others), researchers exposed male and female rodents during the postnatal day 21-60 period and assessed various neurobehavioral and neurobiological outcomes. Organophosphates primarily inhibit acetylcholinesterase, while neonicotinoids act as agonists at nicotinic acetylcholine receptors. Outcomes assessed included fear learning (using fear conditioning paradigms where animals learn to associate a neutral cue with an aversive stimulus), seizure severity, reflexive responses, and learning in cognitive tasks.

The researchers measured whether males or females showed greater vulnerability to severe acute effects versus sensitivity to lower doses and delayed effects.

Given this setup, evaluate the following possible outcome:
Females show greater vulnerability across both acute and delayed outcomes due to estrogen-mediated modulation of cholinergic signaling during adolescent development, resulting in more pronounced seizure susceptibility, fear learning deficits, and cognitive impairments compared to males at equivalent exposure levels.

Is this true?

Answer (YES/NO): NO